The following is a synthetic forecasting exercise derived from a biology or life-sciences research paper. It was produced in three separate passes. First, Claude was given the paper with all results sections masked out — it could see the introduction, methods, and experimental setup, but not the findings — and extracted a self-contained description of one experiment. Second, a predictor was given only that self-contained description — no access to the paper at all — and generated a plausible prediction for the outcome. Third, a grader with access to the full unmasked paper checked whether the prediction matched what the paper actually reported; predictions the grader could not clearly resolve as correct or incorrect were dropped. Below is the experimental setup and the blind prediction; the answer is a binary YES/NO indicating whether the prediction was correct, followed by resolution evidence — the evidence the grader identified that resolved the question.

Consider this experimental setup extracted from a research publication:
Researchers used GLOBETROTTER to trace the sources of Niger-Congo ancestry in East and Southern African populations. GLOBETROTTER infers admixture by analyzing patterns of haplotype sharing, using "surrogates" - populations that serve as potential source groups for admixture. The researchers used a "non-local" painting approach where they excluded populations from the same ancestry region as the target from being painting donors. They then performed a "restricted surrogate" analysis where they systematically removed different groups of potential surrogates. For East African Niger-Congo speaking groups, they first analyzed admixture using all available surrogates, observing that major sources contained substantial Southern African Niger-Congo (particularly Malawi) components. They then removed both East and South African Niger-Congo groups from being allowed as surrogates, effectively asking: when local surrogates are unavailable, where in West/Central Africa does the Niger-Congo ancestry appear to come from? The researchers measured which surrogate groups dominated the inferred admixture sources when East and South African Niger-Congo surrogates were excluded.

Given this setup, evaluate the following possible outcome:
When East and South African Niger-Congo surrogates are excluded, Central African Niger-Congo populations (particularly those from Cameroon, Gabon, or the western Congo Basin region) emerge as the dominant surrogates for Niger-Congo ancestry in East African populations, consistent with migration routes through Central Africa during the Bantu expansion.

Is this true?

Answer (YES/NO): YES